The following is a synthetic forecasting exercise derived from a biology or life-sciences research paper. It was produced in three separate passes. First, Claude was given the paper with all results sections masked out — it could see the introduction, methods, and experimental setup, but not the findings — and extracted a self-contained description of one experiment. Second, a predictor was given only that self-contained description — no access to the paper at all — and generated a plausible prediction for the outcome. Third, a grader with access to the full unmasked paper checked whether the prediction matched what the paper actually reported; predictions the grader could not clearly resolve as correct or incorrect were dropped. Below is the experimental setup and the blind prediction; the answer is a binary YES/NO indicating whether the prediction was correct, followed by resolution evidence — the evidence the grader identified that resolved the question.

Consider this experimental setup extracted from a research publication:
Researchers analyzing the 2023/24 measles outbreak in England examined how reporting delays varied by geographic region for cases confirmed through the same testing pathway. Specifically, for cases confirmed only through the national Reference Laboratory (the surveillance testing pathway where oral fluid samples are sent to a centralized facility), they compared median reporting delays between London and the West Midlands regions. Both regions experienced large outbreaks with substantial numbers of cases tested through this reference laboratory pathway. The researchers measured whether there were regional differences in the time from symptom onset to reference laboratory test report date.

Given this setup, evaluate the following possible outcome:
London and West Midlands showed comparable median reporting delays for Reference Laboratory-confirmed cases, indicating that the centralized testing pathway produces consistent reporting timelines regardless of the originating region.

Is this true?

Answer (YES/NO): NO